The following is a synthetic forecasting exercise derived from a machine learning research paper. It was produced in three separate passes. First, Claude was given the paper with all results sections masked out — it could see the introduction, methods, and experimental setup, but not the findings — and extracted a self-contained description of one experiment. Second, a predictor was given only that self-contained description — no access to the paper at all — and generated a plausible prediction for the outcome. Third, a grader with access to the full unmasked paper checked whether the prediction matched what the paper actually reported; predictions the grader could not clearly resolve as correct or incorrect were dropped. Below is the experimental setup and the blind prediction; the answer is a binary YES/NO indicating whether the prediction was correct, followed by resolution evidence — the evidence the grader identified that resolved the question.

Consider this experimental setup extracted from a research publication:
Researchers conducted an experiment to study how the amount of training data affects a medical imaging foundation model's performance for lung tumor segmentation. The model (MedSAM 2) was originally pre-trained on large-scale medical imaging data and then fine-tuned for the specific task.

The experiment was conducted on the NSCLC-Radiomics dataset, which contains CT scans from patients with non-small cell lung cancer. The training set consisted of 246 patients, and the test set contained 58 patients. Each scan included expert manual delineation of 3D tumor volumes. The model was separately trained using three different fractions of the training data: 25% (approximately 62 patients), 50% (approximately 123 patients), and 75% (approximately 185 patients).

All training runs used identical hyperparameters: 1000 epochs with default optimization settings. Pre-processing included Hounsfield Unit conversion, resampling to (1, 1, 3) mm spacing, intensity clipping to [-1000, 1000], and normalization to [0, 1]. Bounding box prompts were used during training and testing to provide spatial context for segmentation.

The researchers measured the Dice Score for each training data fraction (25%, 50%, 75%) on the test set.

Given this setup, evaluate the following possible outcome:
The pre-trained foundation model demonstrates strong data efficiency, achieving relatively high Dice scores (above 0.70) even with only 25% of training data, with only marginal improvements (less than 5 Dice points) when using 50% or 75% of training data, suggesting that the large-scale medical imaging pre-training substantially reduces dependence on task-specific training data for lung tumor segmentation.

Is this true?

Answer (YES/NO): YES